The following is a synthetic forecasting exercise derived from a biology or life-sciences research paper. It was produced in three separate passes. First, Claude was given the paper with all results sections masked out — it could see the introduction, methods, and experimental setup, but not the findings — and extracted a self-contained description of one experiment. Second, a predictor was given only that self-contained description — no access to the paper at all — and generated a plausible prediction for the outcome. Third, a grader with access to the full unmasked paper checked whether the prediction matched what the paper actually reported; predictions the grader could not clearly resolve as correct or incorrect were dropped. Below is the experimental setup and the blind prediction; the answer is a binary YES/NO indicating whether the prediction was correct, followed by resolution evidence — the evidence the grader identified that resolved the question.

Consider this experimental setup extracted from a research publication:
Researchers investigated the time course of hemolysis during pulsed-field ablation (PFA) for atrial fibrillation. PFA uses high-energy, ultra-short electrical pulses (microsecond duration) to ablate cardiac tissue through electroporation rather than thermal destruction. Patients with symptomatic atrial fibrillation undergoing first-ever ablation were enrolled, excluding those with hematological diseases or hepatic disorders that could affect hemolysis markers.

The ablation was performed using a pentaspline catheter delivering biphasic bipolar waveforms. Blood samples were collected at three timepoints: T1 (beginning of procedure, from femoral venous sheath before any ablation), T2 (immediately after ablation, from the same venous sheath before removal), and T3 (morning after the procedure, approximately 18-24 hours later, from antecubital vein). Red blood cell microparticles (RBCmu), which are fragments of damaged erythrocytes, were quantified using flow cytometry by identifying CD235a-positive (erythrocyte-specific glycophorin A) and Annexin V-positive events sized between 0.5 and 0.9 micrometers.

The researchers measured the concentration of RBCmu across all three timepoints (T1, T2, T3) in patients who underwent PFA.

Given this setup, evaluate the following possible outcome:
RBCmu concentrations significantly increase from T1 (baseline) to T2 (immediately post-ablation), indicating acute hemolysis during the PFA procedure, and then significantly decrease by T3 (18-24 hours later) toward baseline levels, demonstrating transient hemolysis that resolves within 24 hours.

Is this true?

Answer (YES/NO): YES